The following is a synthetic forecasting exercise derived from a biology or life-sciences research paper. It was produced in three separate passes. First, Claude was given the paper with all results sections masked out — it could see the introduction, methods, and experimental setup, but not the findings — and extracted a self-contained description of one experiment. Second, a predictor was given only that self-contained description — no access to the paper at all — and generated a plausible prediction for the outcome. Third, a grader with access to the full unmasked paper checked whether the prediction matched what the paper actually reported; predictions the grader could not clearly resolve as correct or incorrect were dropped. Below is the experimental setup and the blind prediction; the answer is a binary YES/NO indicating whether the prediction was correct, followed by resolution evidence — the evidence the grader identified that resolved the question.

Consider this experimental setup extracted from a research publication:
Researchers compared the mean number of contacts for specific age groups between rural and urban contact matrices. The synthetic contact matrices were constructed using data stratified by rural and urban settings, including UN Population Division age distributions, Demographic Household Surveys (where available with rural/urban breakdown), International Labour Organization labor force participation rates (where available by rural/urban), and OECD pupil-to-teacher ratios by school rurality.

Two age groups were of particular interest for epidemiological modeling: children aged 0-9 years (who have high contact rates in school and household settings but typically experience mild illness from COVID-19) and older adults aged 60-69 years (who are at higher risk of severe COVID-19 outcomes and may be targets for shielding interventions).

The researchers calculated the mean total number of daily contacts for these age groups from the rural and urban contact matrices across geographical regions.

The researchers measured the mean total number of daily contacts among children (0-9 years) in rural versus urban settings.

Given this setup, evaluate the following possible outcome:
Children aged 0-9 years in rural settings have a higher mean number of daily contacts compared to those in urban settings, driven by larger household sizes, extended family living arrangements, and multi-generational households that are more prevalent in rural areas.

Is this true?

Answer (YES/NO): NO